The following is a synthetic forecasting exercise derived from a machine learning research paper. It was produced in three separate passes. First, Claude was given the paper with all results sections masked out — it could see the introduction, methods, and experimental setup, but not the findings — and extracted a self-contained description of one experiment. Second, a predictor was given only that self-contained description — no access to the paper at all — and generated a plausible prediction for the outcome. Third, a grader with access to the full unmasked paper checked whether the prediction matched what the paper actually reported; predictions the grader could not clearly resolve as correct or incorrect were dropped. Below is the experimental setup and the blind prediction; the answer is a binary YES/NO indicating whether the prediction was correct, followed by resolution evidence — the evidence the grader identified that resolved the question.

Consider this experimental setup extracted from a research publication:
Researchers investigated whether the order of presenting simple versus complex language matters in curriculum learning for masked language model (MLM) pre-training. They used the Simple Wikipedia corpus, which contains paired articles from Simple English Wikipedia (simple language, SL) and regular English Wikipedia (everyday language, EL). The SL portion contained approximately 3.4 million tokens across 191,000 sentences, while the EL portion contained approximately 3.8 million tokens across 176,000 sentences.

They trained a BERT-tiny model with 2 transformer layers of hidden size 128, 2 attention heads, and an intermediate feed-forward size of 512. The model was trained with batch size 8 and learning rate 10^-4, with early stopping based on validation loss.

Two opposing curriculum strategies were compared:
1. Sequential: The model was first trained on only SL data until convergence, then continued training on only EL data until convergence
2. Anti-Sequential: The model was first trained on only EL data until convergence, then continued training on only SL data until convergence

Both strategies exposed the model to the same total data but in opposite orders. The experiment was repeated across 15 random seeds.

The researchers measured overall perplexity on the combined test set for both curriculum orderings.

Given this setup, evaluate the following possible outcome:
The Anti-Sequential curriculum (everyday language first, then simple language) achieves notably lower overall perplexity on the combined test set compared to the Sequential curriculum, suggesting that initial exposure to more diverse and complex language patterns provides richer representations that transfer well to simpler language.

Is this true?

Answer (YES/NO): NO